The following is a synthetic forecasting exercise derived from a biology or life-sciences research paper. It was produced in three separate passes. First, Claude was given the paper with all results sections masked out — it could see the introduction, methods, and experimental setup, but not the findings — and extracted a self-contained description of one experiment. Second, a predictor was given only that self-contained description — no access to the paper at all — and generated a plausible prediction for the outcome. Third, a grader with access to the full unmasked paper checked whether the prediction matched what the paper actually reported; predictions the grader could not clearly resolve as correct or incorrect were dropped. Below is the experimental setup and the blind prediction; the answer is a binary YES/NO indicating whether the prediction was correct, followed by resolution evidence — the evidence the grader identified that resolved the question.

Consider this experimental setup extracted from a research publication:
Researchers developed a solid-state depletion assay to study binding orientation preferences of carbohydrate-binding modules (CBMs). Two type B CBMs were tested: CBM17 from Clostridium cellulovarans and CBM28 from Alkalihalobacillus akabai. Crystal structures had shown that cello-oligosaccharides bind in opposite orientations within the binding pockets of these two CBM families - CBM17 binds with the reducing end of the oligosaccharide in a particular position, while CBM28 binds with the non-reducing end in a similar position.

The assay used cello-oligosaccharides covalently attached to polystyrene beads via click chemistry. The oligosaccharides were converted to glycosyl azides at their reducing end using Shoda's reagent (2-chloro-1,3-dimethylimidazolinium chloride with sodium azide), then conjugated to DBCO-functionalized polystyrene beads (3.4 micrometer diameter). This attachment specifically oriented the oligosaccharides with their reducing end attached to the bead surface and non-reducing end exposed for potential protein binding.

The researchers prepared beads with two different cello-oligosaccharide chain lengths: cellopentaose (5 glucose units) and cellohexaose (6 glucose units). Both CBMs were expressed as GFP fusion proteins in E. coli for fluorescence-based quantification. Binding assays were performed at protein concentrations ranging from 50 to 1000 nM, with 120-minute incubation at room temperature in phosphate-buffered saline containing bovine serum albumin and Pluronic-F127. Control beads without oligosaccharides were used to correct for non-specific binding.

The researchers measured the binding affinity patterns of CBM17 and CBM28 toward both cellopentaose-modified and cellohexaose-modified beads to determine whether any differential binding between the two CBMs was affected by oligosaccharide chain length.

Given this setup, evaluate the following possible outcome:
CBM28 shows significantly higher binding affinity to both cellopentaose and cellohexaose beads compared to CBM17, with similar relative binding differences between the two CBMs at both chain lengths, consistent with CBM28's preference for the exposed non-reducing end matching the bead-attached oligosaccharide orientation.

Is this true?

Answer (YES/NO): NO